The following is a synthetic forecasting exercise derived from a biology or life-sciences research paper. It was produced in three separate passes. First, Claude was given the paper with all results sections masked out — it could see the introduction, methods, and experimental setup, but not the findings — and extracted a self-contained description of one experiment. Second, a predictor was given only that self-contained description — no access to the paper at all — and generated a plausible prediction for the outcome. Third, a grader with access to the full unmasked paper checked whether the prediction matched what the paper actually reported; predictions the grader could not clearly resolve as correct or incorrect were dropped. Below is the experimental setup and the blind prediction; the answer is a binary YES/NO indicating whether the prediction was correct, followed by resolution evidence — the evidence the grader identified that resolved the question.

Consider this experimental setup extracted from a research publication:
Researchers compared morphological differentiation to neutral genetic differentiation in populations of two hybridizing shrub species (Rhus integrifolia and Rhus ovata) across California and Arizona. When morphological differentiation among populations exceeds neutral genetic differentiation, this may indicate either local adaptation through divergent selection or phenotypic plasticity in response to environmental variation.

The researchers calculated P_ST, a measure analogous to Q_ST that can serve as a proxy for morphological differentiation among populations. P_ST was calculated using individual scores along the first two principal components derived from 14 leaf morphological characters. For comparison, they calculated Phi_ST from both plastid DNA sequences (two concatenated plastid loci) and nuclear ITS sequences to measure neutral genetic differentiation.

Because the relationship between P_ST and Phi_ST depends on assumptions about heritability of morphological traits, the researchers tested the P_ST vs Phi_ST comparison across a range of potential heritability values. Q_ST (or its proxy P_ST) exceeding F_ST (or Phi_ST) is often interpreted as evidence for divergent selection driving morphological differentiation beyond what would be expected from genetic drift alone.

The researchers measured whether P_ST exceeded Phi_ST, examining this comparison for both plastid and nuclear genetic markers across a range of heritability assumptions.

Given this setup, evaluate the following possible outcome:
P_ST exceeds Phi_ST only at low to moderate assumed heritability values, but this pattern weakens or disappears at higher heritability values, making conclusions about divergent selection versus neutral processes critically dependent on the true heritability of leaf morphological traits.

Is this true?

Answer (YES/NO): NO